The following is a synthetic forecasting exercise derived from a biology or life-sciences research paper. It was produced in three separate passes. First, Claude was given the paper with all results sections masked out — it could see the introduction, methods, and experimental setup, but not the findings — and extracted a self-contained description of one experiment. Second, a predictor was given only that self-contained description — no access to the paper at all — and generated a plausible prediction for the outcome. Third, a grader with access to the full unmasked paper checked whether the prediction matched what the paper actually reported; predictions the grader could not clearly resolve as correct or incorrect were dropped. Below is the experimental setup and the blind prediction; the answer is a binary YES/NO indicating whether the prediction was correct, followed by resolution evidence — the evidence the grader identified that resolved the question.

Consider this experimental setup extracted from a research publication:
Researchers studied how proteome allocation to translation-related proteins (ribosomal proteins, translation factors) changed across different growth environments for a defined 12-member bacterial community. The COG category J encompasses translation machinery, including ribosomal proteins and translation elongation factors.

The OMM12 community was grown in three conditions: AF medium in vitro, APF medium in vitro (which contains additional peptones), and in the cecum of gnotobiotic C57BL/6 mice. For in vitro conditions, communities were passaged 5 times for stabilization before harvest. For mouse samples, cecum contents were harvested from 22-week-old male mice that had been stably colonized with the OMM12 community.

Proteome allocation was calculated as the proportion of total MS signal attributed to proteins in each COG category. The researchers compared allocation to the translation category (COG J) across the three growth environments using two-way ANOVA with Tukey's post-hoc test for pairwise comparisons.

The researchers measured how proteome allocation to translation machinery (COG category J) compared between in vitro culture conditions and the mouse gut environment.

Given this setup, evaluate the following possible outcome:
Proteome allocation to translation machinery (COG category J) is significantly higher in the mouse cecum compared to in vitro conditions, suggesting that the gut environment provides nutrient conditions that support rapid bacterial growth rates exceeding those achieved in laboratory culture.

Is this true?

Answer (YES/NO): NO